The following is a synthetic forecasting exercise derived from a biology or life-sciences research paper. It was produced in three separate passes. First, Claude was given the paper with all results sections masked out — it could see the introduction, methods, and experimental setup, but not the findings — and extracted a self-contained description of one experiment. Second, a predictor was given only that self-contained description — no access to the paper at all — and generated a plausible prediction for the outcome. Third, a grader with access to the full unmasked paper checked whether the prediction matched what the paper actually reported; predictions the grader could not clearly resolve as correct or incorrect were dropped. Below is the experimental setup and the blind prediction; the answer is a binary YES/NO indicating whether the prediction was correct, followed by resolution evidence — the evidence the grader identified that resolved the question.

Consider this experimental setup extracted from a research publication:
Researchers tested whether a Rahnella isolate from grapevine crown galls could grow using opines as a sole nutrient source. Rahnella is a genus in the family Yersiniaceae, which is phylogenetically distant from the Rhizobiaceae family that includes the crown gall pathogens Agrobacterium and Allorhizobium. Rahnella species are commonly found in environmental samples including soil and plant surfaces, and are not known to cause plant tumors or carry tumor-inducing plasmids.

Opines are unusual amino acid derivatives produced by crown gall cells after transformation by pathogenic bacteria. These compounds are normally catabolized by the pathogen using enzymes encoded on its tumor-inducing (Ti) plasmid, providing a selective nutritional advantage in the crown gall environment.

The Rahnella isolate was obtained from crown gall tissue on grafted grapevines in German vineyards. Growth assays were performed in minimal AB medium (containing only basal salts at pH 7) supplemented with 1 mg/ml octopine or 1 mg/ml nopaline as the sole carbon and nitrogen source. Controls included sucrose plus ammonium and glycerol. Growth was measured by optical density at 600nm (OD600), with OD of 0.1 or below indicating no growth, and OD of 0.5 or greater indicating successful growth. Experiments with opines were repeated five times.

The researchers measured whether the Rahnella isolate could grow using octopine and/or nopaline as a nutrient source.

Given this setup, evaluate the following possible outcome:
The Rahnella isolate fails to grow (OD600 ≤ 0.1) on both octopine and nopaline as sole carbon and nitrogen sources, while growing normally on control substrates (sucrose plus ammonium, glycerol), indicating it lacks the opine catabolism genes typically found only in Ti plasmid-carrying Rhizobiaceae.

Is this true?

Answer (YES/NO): NO